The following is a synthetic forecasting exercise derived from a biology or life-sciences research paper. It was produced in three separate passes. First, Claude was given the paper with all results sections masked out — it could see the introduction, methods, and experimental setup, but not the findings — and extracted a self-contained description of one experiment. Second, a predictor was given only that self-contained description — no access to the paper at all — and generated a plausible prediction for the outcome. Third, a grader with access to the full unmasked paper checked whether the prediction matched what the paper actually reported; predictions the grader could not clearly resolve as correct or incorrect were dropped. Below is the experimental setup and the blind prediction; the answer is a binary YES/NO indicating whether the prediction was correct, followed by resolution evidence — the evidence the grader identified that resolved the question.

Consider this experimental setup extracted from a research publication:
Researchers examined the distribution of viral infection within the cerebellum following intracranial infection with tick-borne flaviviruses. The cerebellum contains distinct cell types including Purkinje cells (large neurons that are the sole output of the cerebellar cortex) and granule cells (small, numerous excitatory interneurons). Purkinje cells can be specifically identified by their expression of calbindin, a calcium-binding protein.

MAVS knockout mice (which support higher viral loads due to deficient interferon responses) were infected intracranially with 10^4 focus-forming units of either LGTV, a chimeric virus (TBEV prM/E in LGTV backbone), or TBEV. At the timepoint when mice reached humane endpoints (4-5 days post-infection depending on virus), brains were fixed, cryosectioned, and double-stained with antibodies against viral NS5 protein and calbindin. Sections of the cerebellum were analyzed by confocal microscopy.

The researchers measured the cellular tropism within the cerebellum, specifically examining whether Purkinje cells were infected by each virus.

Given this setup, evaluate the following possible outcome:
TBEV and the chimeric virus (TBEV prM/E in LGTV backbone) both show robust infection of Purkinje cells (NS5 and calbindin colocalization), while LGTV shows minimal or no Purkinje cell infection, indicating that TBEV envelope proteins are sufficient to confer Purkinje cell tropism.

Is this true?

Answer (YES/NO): NO